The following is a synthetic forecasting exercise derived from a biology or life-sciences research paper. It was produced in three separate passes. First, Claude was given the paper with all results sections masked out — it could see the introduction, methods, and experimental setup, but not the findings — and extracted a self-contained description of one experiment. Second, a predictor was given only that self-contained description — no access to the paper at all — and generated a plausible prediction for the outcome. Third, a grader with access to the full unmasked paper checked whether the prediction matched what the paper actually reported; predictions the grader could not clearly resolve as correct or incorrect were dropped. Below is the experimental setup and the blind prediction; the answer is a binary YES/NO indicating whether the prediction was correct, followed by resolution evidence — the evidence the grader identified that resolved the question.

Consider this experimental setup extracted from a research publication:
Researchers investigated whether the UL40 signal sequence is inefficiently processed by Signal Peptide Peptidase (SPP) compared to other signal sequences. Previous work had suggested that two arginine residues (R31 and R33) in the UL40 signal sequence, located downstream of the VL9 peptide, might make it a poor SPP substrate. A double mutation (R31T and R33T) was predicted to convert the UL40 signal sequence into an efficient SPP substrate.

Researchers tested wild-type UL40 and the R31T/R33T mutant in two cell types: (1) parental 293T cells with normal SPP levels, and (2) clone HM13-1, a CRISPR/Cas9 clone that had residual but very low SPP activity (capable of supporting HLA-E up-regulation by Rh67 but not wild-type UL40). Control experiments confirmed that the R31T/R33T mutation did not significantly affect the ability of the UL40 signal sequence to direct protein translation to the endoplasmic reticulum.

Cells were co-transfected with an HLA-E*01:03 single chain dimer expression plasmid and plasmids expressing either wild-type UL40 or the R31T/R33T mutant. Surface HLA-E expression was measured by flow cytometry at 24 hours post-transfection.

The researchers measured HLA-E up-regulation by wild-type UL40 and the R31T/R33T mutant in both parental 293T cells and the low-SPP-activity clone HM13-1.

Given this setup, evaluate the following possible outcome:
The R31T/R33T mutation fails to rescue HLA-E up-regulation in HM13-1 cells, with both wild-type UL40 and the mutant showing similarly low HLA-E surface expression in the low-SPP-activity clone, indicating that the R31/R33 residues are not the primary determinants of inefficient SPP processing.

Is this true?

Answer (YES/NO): NO